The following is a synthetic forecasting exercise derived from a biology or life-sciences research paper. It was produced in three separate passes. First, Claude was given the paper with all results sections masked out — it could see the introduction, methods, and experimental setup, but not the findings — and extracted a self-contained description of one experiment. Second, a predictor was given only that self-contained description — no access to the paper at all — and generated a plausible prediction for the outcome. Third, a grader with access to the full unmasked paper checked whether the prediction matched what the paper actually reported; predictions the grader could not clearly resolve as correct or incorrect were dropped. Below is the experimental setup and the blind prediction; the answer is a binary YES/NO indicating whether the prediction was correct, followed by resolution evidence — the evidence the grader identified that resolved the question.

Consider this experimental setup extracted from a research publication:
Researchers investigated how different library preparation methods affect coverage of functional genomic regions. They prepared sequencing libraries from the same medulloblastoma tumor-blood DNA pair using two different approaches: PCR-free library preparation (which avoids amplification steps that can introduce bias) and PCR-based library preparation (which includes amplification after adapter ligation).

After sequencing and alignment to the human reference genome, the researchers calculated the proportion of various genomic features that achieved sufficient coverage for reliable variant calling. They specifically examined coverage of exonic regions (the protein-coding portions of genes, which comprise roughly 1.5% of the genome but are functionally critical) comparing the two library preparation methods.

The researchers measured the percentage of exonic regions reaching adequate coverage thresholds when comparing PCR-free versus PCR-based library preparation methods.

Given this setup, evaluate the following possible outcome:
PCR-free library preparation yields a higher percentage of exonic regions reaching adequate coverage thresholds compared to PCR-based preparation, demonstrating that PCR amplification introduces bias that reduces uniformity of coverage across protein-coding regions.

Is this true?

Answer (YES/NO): YES